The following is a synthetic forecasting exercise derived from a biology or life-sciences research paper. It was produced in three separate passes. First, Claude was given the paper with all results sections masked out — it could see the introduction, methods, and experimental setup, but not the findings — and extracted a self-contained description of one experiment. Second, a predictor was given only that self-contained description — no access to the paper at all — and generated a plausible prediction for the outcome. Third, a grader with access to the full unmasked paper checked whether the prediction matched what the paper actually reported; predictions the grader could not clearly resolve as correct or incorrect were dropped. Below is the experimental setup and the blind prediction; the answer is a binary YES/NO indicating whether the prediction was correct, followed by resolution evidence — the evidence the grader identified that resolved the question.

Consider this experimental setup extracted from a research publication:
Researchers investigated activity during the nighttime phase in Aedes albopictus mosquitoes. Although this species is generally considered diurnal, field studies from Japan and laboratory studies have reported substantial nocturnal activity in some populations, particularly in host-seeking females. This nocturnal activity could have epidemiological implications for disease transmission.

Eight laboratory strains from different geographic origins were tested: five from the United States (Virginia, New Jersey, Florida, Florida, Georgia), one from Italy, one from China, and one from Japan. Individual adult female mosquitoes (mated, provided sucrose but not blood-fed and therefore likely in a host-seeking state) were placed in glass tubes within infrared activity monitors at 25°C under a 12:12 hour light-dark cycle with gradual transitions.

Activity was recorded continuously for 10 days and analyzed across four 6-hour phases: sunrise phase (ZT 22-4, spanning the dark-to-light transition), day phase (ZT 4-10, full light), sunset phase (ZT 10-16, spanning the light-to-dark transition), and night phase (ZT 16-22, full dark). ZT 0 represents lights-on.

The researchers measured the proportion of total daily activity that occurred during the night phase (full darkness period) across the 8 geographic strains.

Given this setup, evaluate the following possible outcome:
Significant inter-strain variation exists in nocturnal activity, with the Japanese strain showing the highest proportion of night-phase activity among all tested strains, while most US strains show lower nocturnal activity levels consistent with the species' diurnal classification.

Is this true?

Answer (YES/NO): NO